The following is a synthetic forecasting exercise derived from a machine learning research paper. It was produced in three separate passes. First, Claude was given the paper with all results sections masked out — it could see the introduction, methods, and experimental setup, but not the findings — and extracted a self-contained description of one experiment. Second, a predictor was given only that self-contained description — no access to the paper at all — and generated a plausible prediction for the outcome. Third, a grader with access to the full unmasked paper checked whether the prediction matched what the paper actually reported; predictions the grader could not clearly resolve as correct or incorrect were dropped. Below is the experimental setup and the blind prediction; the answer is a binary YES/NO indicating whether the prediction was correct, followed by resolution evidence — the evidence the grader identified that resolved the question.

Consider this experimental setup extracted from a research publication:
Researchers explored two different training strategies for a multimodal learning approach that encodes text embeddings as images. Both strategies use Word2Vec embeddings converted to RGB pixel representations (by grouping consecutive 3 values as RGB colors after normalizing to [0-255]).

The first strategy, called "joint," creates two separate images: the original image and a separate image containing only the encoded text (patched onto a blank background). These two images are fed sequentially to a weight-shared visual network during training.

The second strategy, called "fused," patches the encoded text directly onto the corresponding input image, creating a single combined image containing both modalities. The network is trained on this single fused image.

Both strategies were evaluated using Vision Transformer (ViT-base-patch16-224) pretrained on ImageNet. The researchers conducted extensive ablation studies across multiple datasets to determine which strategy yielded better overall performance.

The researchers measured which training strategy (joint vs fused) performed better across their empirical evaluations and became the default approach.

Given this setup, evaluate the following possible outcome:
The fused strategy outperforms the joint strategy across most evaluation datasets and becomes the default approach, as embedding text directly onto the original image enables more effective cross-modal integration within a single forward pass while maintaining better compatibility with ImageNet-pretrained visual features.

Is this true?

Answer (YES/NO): NO